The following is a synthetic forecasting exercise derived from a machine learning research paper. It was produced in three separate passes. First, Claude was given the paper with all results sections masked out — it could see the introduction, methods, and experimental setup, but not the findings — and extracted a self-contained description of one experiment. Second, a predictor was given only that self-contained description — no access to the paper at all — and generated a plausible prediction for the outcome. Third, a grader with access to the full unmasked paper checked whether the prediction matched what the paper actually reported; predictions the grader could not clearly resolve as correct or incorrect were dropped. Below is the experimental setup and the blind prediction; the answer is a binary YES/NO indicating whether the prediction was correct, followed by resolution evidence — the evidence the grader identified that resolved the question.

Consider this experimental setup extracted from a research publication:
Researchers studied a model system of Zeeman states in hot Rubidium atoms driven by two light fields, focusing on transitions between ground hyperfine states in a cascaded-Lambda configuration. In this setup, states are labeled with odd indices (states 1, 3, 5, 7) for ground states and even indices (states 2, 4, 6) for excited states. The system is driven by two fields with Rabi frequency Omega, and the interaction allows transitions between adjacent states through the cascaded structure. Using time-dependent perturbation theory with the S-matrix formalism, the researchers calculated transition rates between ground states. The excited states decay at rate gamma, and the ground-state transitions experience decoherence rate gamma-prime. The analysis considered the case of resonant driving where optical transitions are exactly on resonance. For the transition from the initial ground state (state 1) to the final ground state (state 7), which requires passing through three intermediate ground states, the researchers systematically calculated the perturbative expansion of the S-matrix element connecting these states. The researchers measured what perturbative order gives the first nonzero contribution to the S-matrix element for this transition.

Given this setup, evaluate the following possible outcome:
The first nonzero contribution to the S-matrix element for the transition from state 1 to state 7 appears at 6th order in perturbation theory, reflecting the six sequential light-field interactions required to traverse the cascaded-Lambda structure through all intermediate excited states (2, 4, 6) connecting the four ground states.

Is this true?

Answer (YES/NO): YES